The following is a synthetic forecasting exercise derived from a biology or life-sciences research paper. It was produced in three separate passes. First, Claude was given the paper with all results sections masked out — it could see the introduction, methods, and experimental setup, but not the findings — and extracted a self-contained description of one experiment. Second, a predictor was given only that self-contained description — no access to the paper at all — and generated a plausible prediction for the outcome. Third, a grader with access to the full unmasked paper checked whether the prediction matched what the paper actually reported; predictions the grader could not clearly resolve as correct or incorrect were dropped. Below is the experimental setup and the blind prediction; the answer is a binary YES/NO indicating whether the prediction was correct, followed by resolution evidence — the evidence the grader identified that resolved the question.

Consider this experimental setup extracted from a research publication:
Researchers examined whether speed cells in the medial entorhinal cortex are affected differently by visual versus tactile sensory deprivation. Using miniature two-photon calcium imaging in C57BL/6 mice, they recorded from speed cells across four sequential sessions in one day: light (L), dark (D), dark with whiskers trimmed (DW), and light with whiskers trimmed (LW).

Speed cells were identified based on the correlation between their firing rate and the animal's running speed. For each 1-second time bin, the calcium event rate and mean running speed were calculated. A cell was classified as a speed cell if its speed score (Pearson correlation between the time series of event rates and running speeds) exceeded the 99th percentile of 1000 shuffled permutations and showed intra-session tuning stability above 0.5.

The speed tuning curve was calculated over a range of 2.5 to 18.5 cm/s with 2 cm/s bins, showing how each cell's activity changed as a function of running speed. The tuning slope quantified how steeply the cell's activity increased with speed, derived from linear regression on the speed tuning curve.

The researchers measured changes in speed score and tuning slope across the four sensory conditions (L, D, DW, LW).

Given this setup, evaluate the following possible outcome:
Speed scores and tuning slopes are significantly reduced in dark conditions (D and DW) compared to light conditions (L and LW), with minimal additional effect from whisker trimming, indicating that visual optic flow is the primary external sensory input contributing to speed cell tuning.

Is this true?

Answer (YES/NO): YES